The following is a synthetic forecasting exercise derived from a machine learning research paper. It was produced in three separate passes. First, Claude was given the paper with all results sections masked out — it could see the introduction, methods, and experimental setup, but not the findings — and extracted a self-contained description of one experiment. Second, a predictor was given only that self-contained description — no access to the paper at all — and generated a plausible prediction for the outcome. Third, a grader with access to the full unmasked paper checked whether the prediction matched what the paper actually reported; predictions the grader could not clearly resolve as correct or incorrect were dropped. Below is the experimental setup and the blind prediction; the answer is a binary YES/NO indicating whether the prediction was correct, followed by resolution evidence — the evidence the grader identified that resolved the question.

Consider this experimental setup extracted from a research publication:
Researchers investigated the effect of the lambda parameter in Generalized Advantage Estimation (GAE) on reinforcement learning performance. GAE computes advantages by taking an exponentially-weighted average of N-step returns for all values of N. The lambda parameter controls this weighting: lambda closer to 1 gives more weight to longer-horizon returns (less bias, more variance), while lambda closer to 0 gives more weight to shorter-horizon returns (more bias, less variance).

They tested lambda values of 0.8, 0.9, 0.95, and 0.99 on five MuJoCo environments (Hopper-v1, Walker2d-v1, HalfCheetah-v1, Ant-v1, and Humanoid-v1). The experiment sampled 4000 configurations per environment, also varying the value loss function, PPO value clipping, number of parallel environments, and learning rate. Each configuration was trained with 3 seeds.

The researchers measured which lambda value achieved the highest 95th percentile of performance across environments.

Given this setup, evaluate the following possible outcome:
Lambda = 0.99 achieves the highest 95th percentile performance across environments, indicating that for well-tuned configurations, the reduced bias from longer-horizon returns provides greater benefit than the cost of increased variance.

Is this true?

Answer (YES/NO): NO